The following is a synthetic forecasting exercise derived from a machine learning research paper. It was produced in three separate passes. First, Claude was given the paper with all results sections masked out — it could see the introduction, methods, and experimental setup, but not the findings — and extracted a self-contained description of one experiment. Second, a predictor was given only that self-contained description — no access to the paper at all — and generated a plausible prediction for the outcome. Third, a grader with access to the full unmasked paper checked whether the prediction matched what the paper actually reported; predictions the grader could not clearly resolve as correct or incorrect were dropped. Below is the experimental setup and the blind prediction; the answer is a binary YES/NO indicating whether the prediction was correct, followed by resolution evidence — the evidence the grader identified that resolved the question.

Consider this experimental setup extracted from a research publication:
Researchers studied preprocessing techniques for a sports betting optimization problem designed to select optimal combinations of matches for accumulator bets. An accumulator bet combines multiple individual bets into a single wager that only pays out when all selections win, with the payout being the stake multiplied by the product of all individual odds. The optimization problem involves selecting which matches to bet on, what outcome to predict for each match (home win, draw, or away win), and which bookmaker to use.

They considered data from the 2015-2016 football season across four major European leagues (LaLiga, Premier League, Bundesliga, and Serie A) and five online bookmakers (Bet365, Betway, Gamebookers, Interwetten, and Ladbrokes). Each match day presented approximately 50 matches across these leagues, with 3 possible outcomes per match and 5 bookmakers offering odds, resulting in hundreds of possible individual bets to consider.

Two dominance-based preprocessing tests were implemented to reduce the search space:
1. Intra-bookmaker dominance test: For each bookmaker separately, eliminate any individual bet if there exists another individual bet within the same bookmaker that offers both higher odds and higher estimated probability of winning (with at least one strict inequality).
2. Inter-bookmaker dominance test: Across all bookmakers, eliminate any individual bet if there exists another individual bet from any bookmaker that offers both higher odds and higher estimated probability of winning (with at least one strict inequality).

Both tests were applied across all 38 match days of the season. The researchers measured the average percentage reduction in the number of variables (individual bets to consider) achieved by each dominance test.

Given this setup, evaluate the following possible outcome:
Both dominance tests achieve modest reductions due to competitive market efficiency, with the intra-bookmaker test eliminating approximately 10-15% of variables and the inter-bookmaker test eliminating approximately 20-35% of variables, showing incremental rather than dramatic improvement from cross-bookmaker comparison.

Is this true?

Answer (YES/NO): NO